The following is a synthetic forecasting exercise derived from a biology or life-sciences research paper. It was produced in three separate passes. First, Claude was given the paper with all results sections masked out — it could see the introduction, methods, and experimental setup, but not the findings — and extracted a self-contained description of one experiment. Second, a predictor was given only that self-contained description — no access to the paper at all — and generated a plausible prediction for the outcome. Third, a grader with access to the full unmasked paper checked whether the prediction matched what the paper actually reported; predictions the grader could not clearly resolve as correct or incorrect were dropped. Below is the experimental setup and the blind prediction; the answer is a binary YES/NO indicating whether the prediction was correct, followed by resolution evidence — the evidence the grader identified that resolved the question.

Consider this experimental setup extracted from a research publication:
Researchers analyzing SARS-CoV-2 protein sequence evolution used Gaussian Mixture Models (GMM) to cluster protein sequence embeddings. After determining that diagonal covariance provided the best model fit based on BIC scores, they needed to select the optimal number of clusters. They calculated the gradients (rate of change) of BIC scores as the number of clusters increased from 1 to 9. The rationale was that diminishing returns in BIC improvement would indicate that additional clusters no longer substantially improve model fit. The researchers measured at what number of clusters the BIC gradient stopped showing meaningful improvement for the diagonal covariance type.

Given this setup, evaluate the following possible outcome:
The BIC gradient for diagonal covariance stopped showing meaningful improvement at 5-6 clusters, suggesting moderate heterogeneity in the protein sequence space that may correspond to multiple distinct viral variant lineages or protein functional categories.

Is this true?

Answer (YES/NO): NO